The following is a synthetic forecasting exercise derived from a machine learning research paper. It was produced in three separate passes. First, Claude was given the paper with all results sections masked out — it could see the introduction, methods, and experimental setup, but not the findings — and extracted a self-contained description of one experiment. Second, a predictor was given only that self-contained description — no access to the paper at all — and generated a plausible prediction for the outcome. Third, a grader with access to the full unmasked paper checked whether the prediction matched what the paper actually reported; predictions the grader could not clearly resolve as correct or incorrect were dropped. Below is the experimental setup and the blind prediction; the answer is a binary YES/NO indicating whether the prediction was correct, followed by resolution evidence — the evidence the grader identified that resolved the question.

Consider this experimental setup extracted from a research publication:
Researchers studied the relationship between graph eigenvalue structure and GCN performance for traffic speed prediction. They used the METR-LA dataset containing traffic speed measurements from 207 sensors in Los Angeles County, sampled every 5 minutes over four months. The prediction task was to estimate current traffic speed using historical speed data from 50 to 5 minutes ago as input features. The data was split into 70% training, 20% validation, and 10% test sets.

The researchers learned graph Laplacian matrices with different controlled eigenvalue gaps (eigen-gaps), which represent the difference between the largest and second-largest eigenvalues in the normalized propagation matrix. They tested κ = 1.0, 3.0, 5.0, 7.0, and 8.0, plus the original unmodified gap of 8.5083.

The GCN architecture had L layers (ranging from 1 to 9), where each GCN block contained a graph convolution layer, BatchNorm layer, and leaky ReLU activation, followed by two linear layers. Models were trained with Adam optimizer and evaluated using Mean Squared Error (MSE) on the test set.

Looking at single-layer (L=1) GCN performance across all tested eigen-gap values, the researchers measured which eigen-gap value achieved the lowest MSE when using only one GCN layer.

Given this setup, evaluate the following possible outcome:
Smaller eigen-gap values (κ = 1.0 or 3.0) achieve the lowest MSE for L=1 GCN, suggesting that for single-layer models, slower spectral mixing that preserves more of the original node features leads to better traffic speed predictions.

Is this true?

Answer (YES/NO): NO